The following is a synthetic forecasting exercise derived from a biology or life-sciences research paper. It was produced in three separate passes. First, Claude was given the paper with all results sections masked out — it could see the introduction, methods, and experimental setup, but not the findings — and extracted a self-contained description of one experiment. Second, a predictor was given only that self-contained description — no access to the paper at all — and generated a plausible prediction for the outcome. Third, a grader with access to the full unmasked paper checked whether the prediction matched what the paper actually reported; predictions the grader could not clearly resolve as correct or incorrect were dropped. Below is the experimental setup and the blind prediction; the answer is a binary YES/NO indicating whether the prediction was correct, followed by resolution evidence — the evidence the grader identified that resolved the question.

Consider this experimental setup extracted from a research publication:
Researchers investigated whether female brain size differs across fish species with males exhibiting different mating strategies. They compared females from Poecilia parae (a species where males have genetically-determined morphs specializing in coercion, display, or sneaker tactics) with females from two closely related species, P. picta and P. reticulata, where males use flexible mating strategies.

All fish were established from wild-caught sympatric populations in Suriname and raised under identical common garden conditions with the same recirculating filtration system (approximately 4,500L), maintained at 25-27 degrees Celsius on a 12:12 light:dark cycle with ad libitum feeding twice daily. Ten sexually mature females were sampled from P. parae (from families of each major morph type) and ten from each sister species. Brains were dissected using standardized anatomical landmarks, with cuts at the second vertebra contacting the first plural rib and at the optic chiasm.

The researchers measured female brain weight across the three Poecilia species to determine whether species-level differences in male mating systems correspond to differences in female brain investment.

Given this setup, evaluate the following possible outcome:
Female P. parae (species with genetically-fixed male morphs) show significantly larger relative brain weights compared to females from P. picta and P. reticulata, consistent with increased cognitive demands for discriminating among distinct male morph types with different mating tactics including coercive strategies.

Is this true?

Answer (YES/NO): NO